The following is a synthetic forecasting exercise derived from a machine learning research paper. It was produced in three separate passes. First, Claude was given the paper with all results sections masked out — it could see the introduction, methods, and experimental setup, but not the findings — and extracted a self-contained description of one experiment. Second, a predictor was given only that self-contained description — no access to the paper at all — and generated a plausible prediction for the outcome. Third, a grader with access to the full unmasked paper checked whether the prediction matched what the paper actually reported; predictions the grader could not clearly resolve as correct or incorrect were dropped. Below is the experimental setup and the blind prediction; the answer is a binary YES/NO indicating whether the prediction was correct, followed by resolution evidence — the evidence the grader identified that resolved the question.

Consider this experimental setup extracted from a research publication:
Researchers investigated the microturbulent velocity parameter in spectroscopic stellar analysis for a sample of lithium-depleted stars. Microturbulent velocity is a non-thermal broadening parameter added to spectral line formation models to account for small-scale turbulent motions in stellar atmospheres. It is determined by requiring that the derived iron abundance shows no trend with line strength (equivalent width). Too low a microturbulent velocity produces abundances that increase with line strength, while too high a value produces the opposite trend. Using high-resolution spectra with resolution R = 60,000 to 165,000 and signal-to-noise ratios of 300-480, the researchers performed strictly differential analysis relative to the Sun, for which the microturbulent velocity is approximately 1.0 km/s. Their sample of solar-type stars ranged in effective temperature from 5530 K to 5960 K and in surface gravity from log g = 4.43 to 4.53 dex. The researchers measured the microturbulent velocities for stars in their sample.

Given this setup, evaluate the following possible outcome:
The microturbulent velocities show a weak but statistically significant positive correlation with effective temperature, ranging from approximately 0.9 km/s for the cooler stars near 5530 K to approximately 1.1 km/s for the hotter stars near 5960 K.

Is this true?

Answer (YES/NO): NO